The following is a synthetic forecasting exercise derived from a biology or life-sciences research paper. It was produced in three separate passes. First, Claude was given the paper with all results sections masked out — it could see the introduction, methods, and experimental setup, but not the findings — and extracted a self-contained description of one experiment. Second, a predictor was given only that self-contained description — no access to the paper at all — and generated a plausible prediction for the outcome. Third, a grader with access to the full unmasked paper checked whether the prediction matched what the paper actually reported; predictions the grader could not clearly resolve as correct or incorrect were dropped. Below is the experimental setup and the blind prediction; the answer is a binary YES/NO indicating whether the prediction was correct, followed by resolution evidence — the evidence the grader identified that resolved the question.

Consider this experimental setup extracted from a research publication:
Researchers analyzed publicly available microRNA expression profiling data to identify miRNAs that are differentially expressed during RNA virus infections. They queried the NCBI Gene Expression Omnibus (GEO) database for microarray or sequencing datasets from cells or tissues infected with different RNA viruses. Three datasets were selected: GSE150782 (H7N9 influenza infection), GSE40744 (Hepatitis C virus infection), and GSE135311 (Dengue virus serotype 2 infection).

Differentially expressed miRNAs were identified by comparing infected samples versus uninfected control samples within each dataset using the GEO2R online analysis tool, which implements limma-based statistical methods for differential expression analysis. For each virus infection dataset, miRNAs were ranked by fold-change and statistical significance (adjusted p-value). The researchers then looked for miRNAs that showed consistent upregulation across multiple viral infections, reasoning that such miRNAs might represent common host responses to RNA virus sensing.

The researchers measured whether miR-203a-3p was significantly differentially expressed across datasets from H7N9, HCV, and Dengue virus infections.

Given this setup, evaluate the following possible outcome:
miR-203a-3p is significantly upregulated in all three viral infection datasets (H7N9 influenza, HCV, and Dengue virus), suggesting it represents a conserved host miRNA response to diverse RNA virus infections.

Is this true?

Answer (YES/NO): YES